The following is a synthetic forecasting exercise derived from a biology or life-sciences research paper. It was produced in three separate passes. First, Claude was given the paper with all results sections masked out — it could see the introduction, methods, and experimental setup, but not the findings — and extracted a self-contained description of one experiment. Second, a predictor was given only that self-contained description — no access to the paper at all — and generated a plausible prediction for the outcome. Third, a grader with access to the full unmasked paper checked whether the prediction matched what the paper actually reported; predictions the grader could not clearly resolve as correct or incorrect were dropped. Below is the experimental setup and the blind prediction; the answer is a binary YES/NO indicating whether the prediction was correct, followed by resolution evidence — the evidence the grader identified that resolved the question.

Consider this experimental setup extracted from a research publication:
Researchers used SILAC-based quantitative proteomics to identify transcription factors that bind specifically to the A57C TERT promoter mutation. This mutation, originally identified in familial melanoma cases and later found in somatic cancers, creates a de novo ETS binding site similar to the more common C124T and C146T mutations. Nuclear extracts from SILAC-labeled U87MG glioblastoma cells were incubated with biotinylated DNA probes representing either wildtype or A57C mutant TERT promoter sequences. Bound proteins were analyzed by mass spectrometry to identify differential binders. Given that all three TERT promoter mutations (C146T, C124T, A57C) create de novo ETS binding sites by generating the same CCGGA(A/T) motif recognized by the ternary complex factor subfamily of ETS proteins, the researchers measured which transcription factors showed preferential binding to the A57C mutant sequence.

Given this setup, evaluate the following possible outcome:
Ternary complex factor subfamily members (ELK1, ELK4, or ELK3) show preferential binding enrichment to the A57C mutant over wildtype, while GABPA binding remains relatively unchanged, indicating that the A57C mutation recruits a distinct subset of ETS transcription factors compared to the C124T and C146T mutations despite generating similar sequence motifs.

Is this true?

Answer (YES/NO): NO